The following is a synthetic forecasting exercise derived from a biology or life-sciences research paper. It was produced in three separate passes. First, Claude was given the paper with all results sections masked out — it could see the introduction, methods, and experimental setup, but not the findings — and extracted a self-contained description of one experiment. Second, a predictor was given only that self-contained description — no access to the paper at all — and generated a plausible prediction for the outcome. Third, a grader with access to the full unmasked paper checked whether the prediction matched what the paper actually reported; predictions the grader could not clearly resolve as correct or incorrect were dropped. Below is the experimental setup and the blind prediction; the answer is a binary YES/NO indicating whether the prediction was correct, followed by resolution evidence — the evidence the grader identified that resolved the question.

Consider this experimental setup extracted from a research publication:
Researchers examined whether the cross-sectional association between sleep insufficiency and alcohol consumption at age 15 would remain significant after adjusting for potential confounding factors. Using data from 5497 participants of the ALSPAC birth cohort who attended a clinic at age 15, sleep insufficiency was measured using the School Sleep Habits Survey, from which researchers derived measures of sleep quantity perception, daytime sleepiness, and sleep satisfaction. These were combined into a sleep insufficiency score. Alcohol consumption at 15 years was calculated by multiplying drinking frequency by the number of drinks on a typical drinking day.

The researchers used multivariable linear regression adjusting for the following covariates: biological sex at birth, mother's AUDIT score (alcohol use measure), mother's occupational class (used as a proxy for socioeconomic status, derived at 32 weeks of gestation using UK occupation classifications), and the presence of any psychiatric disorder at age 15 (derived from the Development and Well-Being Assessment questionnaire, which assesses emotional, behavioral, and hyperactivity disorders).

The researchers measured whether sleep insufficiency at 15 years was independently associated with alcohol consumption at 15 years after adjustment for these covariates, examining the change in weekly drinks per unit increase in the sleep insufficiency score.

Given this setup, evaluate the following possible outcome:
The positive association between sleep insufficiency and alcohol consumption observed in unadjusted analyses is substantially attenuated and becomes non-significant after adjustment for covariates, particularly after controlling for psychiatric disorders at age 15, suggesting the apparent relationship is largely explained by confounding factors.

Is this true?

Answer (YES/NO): NO